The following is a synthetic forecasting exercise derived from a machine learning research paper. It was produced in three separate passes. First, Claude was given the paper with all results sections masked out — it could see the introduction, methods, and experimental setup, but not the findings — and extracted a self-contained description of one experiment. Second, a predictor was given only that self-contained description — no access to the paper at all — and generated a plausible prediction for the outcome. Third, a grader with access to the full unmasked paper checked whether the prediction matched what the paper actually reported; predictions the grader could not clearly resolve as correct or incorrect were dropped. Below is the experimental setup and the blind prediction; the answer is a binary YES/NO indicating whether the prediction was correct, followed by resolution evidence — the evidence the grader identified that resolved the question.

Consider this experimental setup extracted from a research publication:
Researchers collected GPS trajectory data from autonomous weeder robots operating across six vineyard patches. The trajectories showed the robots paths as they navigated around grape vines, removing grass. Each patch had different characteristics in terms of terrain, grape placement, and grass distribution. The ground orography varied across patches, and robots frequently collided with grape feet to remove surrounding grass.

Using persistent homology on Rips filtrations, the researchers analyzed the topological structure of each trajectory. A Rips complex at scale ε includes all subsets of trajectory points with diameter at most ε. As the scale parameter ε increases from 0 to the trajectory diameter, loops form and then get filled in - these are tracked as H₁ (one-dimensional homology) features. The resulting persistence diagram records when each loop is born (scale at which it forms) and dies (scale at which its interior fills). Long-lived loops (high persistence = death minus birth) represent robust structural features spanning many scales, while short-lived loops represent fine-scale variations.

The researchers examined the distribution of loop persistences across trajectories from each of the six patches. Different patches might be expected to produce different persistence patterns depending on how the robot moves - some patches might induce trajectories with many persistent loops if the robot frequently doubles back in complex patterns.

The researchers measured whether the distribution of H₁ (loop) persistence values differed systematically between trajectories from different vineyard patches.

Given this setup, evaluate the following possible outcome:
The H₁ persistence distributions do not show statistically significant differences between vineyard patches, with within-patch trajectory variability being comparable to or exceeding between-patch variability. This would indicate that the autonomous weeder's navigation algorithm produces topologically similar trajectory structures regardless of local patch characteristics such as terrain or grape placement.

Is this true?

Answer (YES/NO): NO